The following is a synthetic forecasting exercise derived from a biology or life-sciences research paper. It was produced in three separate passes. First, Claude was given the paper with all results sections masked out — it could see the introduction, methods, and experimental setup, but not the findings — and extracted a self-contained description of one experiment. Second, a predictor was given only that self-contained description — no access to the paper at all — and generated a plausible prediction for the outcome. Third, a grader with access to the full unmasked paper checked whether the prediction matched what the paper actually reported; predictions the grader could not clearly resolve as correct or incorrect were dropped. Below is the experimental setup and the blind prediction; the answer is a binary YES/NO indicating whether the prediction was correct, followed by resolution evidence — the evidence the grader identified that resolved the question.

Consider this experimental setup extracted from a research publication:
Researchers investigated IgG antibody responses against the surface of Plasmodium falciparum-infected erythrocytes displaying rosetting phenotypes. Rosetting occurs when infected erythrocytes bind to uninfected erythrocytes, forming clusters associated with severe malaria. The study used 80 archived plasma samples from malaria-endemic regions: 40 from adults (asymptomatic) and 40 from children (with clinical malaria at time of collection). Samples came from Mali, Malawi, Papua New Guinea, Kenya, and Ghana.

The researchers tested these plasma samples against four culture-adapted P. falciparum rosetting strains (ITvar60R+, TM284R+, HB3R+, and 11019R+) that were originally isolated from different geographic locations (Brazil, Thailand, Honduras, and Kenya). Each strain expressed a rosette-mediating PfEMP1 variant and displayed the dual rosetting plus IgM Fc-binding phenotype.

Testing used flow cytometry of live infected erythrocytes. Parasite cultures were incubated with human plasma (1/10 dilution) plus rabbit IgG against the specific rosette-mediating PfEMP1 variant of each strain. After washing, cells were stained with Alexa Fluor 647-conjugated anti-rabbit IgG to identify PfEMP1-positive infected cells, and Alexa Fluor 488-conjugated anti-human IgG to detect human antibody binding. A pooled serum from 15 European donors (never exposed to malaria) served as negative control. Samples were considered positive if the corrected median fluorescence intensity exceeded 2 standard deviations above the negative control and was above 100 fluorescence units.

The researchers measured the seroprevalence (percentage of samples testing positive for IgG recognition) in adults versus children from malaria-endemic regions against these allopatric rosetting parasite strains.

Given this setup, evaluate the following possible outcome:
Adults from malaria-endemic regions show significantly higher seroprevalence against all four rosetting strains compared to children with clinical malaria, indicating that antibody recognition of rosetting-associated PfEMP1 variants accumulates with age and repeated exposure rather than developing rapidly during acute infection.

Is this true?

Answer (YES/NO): YES